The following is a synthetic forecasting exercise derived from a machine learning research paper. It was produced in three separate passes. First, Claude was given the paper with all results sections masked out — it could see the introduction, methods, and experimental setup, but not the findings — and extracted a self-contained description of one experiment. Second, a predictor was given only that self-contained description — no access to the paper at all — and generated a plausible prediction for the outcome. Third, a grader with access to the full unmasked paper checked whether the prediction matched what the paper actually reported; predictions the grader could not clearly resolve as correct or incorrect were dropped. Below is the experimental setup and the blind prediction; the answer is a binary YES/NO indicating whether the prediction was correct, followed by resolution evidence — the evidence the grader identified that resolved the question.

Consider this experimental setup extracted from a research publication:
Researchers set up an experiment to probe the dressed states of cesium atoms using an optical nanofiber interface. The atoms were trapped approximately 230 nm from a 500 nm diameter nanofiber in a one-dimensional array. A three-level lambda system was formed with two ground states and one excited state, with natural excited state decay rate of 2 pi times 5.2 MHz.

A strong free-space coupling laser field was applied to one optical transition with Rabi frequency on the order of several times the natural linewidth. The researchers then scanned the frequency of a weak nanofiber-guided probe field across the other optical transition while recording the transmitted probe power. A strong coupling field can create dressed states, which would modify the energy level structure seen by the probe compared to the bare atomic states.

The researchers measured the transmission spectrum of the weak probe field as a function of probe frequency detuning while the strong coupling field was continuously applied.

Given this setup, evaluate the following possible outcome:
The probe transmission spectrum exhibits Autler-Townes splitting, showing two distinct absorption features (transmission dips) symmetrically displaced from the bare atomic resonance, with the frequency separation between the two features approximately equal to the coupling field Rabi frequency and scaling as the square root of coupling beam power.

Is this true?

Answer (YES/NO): NO